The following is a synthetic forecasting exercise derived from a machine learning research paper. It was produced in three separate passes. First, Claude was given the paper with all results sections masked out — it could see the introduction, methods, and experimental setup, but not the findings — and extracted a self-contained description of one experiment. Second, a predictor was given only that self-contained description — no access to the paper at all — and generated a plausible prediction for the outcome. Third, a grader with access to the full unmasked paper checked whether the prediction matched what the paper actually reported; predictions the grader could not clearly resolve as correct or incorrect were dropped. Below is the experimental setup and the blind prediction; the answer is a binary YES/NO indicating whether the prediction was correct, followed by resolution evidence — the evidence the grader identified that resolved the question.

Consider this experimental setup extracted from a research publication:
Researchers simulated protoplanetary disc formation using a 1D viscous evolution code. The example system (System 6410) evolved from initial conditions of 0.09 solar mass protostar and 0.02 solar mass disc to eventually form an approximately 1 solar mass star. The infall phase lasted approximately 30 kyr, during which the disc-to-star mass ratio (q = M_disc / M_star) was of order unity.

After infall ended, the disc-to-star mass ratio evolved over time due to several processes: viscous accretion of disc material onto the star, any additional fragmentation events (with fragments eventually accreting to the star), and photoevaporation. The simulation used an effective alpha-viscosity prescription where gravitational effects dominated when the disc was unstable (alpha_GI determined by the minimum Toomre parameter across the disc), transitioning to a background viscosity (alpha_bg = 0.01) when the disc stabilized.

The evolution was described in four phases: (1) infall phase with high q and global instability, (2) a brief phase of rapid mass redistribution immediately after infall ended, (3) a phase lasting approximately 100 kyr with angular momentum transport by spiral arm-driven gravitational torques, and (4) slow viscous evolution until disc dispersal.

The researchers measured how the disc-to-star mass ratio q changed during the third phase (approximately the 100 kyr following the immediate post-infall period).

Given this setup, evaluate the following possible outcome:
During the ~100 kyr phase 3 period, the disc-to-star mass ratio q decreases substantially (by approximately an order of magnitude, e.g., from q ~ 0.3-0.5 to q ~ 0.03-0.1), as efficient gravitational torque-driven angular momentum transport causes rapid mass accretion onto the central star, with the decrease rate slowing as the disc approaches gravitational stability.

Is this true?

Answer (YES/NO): NO